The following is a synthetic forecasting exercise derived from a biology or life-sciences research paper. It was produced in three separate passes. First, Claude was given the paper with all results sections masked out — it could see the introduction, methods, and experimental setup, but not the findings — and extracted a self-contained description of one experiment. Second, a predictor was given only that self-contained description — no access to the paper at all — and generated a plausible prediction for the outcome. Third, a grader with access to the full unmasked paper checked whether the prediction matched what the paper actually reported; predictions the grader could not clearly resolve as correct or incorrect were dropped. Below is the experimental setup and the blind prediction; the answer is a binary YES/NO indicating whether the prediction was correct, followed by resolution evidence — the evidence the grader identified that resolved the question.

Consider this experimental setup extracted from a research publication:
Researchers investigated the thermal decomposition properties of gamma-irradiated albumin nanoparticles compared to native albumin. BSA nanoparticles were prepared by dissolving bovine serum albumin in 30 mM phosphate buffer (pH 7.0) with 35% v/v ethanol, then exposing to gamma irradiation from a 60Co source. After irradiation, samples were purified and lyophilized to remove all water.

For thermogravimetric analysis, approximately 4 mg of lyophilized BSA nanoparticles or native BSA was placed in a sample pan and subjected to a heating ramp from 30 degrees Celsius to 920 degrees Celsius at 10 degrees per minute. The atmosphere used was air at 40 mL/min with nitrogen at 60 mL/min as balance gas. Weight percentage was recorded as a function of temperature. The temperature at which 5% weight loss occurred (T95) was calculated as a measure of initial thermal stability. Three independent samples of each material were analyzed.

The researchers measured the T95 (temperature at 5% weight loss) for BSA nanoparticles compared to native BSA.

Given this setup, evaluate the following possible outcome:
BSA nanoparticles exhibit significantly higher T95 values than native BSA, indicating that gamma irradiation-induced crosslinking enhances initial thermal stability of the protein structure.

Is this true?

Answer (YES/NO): NO